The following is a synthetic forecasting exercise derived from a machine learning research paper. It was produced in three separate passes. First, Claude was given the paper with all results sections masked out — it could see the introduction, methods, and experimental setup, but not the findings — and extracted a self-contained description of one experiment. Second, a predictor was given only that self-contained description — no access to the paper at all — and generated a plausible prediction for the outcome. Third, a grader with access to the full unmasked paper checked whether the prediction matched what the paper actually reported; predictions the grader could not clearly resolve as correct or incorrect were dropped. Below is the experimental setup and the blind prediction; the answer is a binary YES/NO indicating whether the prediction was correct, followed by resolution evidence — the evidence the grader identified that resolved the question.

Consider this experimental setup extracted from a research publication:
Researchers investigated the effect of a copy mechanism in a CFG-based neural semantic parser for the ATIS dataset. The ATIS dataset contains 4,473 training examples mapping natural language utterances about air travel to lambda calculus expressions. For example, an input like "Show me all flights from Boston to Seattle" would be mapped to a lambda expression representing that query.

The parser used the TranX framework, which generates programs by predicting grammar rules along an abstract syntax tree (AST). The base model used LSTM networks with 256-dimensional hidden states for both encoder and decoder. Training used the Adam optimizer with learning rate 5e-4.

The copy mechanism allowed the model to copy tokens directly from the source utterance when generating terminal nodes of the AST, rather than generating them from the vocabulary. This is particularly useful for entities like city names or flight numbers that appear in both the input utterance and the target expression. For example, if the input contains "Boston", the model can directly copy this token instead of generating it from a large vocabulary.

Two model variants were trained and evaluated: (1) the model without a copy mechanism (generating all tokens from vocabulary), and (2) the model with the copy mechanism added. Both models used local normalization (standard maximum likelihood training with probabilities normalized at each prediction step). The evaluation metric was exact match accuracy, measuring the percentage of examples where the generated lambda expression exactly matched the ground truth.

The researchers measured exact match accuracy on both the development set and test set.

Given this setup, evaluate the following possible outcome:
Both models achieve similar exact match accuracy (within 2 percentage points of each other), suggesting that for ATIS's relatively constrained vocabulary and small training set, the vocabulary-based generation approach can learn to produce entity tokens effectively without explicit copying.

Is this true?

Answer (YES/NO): NO